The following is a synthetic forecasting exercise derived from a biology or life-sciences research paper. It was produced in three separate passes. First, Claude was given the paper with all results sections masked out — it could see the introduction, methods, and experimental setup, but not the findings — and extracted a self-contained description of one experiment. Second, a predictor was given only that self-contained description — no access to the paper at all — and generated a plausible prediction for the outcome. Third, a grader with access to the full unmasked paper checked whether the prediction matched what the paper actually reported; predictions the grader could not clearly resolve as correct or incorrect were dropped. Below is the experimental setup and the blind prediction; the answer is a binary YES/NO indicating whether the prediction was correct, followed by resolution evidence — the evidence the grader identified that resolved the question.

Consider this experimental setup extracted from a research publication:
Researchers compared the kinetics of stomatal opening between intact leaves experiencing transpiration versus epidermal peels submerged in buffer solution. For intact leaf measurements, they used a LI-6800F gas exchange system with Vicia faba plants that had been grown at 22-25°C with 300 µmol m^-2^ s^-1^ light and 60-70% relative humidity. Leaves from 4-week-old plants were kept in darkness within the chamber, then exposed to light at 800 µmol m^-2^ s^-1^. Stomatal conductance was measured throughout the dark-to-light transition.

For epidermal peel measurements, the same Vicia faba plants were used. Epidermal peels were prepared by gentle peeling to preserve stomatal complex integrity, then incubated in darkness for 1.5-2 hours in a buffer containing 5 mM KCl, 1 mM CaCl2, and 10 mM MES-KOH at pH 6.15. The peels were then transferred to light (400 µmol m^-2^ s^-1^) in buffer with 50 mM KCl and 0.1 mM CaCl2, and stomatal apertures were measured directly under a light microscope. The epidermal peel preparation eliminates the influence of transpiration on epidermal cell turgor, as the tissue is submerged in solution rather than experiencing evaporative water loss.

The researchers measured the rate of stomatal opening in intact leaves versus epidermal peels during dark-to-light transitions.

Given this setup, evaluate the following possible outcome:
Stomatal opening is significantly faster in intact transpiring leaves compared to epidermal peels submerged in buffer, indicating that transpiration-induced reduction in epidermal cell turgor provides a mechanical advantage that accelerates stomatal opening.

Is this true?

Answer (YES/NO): YES